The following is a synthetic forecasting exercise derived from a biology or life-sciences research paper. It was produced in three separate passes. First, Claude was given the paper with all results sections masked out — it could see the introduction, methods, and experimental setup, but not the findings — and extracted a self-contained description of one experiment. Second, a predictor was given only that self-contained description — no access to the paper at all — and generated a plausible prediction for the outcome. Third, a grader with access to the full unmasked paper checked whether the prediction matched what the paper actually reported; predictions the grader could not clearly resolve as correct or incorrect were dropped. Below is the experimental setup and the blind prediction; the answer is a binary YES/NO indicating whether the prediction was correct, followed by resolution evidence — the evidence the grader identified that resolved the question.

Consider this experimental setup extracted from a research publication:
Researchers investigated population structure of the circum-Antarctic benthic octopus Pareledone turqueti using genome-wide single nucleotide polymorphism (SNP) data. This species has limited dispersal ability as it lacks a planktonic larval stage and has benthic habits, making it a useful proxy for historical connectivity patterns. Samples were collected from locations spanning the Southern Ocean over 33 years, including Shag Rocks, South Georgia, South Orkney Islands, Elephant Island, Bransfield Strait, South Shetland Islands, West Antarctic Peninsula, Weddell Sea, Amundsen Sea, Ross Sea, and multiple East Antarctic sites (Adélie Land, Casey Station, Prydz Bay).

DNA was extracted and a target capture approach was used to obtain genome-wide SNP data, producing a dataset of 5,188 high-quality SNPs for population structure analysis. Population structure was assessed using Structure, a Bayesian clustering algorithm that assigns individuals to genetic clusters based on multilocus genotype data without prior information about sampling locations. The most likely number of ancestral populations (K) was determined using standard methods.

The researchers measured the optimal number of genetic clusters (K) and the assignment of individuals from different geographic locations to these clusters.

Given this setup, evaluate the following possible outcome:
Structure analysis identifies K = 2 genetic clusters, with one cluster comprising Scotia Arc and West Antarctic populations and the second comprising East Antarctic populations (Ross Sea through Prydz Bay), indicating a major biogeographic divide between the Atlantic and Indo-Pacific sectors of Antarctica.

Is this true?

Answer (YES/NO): NO